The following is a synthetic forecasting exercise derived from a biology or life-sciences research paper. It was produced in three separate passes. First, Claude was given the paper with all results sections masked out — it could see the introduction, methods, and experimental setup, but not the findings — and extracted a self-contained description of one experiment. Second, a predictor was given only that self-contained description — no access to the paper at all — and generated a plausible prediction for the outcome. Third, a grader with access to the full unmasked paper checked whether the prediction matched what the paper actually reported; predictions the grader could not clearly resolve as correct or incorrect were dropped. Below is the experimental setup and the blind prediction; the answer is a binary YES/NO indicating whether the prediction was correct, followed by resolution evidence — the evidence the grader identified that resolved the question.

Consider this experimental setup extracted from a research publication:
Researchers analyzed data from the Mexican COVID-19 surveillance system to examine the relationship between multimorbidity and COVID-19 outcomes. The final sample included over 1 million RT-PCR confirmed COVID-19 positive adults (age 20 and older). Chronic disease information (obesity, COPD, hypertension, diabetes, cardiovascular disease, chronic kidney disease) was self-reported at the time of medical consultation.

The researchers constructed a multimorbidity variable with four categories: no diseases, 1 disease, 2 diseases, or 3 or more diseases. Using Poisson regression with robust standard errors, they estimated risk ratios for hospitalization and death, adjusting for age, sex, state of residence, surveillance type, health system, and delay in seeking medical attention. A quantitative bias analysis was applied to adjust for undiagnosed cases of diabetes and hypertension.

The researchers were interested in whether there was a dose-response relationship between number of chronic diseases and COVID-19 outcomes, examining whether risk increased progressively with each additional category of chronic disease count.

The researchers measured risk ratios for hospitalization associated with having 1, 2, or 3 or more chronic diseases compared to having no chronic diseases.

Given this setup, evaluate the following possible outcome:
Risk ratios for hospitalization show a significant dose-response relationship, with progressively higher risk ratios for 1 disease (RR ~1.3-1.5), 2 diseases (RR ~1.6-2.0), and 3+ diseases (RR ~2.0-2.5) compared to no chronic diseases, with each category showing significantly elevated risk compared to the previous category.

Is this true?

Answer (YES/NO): NO